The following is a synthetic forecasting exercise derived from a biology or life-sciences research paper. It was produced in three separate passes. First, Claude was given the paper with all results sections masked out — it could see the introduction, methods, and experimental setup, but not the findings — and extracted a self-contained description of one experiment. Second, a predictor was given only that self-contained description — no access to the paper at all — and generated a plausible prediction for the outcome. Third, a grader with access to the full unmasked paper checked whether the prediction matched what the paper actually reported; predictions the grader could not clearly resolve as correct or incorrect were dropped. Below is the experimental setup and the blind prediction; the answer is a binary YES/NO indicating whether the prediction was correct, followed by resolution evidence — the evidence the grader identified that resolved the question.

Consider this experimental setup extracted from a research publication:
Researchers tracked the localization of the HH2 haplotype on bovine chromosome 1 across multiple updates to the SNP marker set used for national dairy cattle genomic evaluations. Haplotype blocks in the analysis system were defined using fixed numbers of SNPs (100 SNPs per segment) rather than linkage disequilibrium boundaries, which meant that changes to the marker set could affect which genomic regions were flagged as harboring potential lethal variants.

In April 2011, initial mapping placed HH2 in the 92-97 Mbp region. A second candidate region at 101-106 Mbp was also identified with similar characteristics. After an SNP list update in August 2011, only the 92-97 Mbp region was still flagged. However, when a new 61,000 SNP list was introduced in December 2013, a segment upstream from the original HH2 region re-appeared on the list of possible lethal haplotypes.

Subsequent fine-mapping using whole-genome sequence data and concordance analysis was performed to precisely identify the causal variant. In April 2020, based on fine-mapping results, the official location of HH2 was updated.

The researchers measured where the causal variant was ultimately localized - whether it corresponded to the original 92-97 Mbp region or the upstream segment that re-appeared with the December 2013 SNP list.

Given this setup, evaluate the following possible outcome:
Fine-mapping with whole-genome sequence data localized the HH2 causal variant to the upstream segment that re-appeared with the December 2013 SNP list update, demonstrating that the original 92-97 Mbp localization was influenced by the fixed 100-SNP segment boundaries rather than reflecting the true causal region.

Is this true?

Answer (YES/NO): YES